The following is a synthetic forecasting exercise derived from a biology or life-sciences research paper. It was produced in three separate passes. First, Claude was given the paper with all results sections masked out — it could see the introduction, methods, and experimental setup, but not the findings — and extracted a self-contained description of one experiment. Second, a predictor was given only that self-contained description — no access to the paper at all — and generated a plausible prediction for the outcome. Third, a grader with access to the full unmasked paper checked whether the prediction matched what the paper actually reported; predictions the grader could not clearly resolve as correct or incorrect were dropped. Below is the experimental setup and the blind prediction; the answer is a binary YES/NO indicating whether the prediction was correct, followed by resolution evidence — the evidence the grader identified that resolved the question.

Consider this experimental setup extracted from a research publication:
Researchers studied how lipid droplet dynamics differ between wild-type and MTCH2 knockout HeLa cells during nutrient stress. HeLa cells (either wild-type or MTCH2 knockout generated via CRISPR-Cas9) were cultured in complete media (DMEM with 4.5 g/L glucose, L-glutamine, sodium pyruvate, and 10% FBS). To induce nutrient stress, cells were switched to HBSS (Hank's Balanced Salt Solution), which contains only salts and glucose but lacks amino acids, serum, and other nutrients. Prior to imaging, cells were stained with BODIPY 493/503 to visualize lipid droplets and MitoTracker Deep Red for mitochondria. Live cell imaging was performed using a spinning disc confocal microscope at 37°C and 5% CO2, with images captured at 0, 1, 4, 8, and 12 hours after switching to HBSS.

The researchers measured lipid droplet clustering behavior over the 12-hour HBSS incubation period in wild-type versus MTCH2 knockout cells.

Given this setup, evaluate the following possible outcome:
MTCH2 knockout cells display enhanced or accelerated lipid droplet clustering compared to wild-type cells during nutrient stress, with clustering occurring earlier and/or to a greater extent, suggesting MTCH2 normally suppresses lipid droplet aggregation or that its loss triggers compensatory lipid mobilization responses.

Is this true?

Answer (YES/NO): YES